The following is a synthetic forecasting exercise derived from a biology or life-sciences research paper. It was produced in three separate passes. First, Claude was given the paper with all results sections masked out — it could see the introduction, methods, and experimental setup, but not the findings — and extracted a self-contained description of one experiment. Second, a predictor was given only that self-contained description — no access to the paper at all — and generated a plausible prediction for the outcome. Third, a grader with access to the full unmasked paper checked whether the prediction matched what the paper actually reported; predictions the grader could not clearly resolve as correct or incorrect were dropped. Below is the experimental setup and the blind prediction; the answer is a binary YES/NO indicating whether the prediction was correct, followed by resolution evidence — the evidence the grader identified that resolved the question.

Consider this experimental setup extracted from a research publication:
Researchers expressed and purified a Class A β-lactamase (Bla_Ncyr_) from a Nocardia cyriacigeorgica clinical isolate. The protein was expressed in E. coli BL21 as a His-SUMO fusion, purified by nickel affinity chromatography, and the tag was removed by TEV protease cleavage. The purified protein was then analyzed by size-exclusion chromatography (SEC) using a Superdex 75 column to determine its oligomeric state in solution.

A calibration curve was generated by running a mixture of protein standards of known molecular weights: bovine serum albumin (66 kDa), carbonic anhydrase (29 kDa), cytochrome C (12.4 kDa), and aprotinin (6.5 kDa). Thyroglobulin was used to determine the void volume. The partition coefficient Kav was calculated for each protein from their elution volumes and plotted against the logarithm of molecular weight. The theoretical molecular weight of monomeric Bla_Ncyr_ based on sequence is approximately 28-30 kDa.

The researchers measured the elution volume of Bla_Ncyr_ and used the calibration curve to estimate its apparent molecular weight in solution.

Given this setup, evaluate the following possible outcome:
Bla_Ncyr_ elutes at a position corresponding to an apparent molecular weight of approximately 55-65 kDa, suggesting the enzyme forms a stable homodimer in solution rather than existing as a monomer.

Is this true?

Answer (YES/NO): NO